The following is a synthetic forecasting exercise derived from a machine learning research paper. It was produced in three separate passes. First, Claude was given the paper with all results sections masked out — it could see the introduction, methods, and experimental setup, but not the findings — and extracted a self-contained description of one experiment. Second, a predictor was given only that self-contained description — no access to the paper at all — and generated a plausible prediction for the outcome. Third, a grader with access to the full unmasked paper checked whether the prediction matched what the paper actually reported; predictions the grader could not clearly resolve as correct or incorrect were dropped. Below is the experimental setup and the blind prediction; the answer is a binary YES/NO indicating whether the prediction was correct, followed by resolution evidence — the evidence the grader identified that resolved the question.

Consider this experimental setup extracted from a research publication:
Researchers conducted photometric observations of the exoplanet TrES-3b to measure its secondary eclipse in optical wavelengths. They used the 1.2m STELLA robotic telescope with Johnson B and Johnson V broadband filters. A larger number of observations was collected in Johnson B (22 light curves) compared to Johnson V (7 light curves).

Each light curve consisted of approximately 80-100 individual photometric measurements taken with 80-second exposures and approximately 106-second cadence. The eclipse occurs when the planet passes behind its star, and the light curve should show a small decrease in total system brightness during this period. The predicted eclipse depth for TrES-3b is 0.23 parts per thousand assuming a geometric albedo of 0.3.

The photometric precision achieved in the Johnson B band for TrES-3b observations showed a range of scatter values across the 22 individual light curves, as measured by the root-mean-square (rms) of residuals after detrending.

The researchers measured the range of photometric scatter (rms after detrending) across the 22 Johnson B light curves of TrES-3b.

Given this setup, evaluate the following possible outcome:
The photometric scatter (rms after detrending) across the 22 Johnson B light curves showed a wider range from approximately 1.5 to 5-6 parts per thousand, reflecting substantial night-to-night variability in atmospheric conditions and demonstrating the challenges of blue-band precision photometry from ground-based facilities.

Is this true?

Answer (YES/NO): NO